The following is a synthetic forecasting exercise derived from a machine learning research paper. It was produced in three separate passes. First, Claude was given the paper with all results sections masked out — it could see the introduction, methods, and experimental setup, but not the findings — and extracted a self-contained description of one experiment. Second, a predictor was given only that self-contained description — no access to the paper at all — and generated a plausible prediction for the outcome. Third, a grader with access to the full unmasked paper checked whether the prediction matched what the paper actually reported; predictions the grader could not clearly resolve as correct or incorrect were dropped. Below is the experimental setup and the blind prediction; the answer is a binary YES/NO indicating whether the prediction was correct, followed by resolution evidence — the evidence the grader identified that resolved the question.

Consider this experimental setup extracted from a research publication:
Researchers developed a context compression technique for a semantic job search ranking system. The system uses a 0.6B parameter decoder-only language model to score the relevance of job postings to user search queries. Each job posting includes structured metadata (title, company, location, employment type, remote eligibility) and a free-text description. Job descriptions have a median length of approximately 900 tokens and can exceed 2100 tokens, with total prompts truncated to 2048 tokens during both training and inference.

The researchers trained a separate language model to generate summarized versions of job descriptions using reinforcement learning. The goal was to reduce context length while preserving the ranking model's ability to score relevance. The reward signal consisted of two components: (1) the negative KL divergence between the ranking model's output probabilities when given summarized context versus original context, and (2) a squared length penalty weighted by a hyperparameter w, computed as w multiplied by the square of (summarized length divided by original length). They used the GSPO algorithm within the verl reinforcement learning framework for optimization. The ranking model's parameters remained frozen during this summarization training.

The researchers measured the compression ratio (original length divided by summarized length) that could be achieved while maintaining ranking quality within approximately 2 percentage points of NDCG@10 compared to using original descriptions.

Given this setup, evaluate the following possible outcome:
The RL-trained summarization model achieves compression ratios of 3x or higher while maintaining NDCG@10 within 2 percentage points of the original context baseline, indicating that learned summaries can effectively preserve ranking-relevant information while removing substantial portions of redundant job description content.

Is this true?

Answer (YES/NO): YES